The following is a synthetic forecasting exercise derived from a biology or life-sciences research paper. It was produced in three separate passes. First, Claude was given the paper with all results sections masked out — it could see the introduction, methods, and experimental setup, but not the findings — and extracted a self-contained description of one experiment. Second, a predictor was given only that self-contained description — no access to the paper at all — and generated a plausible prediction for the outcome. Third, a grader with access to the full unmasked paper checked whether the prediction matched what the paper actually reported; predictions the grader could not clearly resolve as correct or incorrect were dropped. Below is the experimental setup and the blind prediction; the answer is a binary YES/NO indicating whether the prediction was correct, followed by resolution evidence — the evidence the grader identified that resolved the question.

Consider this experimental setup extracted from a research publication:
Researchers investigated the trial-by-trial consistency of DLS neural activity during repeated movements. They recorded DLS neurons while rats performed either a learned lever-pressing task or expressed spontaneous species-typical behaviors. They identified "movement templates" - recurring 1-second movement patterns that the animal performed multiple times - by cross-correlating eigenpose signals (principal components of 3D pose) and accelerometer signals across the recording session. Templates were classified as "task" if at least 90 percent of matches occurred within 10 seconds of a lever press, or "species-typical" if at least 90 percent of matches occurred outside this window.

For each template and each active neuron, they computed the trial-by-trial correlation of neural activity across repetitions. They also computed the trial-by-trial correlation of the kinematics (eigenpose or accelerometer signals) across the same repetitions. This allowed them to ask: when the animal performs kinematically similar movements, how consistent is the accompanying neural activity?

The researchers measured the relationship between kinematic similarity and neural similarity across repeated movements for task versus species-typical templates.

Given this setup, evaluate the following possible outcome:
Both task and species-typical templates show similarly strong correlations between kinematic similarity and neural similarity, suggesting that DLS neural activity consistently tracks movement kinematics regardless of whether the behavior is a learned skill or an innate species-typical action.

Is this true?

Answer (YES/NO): NO